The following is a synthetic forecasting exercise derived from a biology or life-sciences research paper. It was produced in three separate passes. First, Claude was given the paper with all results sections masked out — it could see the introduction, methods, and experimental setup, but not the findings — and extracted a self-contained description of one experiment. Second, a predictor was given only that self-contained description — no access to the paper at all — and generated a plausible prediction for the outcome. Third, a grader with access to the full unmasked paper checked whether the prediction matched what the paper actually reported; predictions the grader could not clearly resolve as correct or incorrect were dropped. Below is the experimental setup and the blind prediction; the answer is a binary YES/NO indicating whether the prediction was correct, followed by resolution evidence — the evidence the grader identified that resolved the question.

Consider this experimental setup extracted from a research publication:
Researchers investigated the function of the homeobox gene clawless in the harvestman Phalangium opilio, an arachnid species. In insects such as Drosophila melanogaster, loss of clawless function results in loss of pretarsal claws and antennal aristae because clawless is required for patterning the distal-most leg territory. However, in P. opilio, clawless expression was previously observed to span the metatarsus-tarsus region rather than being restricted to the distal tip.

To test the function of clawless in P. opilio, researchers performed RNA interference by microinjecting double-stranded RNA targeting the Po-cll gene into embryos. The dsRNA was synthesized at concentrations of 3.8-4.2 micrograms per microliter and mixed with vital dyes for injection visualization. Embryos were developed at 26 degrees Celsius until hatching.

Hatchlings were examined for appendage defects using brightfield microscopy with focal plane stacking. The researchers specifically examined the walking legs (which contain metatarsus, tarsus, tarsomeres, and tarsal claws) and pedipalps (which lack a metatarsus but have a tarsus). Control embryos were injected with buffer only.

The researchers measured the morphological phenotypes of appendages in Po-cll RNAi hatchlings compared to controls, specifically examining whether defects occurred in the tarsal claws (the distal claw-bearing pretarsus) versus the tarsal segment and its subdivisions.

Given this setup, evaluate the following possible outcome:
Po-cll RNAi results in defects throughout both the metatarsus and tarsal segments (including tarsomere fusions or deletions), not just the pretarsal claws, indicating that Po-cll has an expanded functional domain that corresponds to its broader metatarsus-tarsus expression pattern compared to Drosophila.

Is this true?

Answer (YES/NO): NO